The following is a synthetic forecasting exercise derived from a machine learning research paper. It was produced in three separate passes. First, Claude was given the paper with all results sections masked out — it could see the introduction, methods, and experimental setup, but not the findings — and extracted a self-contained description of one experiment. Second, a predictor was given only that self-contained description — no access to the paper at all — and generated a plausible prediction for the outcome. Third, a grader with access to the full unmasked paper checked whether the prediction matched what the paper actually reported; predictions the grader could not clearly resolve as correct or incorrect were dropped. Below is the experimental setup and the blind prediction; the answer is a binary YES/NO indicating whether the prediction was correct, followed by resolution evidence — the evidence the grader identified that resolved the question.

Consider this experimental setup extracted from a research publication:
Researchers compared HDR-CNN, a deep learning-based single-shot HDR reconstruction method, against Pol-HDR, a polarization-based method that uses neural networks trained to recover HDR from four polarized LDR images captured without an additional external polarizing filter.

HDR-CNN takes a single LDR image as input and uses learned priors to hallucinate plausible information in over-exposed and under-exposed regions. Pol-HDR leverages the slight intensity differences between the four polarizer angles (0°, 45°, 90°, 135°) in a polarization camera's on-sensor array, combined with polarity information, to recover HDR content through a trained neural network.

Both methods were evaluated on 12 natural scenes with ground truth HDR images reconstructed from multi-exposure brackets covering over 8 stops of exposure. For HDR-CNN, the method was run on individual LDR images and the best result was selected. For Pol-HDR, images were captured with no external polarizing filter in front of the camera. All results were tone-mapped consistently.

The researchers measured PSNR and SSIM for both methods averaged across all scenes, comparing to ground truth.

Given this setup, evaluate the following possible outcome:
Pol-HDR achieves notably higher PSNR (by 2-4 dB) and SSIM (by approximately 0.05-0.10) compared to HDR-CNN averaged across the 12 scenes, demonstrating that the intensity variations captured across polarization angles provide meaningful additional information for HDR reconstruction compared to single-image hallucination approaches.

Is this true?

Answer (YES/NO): NO